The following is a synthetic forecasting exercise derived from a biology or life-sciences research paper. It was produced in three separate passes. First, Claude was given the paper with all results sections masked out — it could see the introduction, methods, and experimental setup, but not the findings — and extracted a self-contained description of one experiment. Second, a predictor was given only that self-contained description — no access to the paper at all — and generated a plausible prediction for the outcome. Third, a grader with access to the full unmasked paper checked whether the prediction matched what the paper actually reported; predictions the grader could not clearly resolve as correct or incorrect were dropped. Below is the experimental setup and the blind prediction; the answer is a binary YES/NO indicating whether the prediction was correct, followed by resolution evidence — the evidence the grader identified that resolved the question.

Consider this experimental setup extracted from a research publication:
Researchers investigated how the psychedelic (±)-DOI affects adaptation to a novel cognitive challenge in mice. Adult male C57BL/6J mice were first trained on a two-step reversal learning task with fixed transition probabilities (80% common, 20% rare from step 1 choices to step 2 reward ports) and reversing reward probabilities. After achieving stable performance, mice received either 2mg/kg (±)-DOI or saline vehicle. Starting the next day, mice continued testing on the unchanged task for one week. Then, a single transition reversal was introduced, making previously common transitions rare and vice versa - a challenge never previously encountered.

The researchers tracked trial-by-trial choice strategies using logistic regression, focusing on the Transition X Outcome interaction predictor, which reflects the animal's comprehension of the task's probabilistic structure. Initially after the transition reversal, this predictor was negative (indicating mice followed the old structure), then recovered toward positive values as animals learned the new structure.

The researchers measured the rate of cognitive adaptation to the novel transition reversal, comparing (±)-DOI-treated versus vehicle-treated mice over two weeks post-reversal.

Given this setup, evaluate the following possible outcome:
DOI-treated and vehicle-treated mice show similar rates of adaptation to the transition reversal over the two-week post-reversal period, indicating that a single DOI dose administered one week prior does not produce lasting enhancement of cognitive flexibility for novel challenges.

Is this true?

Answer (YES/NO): NO